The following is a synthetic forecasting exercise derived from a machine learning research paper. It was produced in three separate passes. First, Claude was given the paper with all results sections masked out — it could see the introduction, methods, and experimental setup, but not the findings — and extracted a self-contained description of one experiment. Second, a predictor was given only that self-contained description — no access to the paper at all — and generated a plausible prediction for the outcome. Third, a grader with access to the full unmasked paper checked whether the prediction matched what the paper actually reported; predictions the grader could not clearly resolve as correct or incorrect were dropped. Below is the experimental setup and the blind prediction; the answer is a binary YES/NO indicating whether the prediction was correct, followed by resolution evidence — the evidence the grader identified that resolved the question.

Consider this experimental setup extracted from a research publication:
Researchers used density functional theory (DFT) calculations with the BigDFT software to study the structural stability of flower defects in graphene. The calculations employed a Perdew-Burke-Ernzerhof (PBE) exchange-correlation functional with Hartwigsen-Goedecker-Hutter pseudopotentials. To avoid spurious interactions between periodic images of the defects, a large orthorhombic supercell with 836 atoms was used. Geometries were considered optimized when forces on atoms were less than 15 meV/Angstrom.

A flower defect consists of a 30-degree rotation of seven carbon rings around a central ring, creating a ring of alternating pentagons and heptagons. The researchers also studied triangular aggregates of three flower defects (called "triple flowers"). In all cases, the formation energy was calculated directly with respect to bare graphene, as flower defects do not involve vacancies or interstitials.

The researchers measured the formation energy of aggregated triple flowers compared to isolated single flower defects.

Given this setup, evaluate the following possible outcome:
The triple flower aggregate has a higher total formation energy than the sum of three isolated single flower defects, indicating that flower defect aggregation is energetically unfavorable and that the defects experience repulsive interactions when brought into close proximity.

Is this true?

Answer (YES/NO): NO